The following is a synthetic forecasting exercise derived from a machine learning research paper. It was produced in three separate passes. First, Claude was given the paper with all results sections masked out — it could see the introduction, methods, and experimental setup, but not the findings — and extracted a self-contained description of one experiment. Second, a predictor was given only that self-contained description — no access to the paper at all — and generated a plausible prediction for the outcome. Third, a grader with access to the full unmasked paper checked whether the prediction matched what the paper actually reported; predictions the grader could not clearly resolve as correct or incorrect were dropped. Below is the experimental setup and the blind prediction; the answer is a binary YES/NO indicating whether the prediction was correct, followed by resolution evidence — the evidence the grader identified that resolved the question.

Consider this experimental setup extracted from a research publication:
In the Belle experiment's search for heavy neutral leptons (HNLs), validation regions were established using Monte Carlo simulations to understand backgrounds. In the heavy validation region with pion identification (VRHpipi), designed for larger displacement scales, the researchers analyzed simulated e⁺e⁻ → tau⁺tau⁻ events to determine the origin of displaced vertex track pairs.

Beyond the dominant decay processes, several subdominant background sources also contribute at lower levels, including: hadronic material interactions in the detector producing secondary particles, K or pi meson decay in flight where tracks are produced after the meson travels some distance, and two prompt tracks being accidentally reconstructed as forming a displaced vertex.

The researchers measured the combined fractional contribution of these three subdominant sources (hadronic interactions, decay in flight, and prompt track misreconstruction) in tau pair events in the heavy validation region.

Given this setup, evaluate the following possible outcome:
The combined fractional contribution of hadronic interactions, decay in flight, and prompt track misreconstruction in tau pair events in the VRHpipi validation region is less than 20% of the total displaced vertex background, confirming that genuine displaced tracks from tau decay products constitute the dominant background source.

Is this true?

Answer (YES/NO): YES